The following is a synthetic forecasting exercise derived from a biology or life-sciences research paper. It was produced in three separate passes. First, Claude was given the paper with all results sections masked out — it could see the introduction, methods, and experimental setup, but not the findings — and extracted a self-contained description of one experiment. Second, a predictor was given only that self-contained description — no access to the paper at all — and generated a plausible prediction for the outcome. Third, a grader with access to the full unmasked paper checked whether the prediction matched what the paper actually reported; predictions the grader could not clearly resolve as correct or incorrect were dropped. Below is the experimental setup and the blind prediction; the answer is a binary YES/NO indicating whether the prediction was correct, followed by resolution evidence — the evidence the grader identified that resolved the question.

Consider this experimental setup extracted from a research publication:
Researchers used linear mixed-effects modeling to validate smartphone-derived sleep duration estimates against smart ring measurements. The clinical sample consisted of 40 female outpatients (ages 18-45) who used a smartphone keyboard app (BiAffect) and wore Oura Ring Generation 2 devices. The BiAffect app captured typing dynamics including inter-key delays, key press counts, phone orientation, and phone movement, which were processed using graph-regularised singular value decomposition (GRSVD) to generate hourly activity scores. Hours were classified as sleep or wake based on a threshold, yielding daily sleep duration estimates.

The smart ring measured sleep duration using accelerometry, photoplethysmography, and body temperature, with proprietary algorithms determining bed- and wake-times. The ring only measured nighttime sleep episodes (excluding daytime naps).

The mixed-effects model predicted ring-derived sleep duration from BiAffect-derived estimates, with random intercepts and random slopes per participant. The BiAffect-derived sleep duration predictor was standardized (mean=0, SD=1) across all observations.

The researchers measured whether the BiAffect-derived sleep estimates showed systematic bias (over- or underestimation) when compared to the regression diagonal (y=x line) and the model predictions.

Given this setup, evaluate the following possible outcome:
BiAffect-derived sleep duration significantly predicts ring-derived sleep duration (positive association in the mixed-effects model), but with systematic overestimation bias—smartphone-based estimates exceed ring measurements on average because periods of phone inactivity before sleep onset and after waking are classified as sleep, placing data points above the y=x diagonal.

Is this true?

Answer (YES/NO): YES